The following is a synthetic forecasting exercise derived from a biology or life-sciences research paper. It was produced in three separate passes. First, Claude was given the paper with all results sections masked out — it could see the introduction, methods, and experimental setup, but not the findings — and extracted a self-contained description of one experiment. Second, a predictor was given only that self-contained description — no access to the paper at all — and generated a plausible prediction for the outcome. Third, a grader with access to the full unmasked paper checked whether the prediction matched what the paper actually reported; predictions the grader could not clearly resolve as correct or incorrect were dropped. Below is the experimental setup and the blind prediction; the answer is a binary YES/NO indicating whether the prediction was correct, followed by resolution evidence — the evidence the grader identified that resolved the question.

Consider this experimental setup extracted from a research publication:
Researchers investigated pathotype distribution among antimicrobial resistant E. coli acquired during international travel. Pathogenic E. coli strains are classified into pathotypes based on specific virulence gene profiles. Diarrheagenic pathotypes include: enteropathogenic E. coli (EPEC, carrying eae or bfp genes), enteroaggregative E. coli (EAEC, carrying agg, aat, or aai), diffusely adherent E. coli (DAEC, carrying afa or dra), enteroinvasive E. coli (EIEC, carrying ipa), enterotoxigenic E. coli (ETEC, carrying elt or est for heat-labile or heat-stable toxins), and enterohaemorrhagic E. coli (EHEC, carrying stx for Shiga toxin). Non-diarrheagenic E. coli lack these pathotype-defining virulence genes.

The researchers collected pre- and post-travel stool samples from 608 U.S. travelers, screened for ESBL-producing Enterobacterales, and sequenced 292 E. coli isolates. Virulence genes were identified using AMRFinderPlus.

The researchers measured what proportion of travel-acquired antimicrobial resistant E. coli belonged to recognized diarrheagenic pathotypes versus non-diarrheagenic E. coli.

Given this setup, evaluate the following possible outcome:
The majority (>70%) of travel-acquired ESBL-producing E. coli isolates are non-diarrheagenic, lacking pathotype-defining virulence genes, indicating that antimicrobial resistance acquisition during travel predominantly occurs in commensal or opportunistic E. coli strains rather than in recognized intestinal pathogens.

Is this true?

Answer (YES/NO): YES